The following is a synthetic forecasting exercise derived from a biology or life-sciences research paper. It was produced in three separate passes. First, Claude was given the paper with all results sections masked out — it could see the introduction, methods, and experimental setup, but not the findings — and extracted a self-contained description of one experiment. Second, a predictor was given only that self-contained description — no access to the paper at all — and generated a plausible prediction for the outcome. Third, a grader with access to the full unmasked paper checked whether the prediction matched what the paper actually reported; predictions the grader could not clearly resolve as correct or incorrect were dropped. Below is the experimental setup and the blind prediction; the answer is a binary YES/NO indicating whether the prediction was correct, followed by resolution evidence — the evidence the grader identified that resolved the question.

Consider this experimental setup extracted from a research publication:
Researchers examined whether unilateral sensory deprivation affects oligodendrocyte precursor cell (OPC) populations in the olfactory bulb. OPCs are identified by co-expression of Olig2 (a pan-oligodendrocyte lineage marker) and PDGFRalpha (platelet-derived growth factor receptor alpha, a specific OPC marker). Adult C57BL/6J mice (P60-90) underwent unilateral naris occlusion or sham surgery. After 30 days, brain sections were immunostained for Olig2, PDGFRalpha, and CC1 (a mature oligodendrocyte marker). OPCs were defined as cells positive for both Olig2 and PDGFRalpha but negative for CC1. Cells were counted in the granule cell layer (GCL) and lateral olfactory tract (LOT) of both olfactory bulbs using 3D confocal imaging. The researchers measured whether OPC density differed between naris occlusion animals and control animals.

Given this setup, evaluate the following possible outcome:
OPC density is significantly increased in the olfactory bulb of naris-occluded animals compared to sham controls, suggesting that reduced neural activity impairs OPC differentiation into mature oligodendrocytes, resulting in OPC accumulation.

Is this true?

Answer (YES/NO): NO